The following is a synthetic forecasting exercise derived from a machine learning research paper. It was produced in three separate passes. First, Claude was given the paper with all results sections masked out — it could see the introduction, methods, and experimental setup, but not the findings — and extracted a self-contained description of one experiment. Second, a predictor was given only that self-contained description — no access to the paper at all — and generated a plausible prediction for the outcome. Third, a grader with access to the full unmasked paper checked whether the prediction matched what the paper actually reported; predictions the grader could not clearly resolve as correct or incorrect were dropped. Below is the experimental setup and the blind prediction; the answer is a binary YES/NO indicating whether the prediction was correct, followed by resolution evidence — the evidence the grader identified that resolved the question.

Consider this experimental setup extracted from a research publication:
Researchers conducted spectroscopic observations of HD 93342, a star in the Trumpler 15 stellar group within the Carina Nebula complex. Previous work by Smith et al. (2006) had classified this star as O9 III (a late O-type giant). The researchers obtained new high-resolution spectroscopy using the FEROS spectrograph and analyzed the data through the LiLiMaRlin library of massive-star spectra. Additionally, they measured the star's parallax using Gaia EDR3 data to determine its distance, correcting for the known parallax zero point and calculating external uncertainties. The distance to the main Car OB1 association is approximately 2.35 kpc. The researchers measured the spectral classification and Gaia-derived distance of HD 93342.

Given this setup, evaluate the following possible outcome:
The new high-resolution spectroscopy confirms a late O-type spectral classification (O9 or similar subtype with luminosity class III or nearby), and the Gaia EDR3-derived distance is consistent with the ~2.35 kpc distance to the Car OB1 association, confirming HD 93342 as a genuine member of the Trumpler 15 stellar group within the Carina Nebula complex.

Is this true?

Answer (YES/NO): NO